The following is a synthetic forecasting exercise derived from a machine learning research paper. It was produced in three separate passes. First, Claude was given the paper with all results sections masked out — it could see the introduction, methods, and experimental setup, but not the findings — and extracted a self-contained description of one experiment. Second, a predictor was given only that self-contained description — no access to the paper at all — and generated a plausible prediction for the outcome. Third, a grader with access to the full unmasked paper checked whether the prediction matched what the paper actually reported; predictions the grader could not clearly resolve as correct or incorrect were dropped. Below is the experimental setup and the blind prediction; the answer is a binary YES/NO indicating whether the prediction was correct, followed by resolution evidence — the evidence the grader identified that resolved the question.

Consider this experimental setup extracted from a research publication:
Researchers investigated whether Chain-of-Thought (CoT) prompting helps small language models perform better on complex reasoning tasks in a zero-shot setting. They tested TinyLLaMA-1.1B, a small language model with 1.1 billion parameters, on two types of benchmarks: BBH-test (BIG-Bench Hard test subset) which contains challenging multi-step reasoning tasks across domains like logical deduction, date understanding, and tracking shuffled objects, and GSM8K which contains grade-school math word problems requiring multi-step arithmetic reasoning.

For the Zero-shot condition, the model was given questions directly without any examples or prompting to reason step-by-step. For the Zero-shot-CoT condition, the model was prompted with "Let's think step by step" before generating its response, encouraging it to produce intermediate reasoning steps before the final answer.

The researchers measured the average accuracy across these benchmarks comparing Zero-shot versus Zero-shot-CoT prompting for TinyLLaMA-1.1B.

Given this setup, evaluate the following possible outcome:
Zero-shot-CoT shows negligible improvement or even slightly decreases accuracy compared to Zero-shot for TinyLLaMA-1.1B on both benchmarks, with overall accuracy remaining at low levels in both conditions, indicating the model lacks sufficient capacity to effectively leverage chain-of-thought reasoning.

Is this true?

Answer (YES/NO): YES